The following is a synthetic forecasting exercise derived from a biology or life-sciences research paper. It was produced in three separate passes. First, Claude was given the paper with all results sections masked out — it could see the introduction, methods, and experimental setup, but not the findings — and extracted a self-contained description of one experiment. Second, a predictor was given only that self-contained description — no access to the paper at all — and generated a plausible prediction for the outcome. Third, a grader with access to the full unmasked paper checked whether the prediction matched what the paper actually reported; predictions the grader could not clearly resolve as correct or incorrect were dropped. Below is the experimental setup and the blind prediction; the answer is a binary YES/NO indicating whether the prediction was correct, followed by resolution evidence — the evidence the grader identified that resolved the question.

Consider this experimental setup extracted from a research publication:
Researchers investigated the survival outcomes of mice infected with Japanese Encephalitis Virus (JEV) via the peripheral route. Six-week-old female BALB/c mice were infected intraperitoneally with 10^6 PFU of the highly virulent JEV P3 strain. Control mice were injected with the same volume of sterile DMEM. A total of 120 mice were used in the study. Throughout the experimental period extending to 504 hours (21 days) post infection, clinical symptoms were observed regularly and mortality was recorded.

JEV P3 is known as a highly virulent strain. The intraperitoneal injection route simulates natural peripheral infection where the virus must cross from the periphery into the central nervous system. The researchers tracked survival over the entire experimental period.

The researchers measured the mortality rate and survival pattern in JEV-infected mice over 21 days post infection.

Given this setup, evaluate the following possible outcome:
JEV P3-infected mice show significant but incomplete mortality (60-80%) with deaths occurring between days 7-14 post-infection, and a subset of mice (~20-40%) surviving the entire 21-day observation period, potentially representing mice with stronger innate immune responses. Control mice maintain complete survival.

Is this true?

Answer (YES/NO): NO